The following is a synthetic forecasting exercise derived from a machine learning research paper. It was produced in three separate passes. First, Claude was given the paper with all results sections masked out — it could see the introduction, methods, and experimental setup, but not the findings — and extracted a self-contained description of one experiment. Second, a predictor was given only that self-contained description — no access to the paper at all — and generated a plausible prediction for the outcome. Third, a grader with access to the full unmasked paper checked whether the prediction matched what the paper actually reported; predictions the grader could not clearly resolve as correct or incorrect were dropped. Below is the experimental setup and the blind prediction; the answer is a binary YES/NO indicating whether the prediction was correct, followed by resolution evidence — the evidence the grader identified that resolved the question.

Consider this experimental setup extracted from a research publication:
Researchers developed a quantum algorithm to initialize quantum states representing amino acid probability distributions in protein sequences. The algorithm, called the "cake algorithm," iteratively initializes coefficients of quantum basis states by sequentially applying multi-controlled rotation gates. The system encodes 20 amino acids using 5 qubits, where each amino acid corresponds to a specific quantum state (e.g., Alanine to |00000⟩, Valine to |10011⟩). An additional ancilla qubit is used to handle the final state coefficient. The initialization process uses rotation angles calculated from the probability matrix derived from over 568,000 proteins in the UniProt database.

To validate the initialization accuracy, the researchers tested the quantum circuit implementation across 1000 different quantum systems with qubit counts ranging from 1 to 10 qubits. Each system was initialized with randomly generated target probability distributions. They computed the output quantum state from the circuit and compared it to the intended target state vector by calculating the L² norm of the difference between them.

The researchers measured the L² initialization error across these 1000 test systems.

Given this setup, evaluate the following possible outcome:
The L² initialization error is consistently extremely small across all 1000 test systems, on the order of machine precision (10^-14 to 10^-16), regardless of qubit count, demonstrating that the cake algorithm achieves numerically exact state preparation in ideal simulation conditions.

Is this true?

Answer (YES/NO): NO